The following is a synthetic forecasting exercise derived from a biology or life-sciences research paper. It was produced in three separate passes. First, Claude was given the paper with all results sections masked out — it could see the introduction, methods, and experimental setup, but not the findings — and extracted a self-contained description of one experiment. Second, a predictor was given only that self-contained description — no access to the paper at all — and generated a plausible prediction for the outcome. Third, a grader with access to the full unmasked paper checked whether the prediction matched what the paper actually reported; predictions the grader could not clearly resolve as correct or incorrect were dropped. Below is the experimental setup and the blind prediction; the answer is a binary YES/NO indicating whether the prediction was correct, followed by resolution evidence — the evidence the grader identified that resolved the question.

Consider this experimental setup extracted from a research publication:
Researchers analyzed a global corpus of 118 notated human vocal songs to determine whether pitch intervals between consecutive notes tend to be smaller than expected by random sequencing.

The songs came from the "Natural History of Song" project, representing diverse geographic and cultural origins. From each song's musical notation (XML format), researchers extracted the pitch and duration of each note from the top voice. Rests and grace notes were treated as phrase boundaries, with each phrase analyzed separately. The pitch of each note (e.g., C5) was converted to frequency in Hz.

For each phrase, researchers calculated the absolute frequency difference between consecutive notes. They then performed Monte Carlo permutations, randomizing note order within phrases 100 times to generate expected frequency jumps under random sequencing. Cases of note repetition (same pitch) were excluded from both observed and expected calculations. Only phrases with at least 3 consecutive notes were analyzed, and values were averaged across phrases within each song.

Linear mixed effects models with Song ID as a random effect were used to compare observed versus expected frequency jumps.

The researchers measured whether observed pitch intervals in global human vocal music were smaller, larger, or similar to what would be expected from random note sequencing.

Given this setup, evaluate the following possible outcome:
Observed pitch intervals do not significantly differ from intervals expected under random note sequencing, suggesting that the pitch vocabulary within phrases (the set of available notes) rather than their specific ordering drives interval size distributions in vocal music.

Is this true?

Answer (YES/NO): NO